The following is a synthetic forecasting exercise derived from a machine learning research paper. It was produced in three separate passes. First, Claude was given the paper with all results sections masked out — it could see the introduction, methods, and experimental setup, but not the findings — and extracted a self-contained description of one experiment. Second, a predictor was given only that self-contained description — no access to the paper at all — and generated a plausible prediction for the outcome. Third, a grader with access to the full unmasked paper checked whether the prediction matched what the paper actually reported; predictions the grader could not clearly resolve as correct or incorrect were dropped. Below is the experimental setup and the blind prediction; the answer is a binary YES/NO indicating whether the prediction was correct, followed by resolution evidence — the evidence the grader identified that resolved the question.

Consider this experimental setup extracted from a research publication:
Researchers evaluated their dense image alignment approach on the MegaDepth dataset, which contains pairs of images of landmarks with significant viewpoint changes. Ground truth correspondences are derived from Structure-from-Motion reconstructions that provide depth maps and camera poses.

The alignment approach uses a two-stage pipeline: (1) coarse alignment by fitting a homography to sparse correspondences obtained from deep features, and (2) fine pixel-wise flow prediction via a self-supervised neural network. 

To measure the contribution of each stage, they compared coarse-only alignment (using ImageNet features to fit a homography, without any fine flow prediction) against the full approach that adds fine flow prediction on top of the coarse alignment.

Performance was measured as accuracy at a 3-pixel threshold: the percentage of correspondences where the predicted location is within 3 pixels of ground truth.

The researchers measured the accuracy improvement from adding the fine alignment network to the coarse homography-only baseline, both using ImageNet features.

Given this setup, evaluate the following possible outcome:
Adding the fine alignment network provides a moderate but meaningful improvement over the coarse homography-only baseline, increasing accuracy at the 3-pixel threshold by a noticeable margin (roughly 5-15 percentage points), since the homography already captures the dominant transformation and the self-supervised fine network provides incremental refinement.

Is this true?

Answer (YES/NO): NO